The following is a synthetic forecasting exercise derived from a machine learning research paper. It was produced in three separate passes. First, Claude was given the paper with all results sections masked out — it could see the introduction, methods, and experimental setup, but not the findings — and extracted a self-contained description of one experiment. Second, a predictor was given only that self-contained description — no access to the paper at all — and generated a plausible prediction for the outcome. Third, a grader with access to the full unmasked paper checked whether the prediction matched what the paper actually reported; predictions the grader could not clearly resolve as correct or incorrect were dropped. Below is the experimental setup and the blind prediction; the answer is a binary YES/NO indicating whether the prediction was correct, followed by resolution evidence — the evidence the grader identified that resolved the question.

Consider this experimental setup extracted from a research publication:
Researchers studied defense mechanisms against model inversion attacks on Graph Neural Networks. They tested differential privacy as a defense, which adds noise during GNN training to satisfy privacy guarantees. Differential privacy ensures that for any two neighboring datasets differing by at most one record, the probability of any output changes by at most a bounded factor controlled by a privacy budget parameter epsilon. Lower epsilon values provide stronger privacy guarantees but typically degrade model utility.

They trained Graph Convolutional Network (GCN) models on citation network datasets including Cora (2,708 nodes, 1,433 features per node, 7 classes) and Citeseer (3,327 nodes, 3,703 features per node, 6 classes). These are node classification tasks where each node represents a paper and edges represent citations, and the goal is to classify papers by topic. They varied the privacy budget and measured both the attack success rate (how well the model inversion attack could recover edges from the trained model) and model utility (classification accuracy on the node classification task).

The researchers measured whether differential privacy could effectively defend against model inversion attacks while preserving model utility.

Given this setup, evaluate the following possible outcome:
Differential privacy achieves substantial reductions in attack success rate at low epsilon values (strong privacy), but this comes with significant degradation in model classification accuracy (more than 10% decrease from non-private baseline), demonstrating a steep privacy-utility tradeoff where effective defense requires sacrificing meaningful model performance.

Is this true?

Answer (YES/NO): YES